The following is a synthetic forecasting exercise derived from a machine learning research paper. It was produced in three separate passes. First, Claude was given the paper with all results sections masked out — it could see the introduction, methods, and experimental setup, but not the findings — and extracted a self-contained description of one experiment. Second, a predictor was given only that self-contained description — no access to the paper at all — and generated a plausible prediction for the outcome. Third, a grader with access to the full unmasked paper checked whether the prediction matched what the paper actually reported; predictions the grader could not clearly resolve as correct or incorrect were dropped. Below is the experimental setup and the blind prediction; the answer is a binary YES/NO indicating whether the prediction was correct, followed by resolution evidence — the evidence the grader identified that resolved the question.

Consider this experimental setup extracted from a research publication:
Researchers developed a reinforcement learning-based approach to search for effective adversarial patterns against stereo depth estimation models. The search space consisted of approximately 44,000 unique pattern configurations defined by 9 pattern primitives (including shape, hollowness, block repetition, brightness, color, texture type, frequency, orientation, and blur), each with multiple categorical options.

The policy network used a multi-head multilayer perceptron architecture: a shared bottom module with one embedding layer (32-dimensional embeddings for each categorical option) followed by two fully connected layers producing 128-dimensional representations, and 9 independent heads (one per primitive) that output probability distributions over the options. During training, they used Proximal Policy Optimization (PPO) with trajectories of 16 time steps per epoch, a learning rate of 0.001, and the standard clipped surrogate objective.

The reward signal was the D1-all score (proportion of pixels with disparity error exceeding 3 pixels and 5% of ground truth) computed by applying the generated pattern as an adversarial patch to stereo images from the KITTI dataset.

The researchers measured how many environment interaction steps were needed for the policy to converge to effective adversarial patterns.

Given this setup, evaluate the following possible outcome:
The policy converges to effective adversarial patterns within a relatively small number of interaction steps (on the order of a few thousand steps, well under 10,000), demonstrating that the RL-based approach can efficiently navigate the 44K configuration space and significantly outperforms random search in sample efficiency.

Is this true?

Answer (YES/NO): NO